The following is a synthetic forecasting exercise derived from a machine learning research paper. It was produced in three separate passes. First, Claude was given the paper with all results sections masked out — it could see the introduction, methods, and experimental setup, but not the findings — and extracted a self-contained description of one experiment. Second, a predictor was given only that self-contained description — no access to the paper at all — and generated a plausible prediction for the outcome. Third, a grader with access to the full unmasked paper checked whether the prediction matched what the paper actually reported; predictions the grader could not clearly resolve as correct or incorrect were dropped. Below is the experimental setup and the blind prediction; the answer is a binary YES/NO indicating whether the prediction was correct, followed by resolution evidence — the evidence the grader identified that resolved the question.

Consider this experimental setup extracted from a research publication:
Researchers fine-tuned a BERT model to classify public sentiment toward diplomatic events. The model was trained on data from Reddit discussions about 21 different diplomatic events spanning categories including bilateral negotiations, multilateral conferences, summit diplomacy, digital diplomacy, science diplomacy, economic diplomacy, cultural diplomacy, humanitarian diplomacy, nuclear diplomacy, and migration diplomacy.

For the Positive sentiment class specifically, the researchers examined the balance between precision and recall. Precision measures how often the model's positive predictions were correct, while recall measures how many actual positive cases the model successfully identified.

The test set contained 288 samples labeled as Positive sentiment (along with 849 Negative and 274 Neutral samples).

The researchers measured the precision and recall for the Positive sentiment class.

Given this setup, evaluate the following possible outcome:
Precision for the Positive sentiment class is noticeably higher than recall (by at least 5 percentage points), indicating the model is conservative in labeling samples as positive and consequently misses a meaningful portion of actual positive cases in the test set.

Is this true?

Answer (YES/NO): NO